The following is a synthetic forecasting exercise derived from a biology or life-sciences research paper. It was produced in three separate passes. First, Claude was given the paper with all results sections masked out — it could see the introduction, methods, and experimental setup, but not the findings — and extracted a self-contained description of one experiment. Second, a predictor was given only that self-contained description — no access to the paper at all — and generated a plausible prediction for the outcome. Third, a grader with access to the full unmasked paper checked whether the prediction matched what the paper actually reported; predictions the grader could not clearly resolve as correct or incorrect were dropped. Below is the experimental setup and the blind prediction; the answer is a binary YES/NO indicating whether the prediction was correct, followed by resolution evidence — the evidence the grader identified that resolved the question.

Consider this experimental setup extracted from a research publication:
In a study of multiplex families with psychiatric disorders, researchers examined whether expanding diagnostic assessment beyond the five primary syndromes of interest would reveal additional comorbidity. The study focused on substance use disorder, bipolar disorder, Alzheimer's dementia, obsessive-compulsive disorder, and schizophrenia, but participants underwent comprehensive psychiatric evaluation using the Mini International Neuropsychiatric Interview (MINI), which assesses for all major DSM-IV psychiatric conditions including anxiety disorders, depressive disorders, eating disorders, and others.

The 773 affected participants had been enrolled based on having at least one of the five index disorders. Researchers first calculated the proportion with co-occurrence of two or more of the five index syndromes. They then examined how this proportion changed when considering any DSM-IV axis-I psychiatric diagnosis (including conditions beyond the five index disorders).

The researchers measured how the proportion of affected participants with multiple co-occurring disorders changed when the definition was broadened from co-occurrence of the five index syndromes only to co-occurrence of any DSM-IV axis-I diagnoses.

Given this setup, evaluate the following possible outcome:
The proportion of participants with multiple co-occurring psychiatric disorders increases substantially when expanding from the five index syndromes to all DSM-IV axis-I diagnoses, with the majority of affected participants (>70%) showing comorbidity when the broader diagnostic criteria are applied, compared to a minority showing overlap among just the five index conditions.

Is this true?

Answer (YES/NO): NO